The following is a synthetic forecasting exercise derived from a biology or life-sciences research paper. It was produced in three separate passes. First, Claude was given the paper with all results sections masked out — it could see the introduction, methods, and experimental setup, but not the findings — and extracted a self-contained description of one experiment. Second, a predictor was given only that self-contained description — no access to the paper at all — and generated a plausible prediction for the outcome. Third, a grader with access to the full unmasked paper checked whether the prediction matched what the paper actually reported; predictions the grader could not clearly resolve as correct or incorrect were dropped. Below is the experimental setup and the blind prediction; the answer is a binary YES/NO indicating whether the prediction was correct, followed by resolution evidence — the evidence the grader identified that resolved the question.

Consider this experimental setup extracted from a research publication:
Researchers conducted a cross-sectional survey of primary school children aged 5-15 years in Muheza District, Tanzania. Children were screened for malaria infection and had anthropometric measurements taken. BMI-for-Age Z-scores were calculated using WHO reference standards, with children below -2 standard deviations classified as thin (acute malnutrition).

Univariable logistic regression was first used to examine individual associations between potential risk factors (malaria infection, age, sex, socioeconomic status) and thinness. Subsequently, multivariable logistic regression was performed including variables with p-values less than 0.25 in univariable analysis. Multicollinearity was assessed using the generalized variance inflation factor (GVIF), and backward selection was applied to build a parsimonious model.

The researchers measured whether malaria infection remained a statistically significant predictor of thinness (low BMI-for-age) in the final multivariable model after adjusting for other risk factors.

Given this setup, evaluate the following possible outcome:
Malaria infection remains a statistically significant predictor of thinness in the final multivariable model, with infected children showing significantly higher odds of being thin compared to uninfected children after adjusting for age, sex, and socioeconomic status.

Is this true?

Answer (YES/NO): NO